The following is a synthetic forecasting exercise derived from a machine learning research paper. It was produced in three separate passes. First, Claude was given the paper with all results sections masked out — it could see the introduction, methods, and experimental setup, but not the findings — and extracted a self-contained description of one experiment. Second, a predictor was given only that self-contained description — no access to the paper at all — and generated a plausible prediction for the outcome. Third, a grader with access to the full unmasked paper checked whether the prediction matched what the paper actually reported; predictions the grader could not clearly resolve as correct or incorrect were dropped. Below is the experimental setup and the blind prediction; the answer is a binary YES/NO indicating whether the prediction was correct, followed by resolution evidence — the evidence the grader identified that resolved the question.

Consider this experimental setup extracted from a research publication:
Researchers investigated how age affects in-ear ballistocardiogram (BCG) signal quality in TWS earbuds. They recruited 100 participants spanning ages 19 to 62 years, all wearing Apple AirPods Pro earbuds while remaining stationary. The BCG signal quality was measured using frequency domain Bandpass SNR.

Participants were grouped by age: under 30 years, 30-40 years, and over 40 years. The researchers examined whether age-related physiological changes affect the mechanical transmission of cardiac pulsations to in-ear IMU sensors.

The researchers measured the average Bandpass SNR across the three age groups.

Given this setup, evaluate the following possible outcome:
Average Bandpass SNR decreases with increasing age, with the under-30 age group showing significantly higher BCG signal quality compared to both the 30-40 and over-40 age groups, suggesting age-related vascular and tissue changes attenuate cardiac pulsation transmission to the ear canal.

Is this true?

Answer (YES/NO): YES